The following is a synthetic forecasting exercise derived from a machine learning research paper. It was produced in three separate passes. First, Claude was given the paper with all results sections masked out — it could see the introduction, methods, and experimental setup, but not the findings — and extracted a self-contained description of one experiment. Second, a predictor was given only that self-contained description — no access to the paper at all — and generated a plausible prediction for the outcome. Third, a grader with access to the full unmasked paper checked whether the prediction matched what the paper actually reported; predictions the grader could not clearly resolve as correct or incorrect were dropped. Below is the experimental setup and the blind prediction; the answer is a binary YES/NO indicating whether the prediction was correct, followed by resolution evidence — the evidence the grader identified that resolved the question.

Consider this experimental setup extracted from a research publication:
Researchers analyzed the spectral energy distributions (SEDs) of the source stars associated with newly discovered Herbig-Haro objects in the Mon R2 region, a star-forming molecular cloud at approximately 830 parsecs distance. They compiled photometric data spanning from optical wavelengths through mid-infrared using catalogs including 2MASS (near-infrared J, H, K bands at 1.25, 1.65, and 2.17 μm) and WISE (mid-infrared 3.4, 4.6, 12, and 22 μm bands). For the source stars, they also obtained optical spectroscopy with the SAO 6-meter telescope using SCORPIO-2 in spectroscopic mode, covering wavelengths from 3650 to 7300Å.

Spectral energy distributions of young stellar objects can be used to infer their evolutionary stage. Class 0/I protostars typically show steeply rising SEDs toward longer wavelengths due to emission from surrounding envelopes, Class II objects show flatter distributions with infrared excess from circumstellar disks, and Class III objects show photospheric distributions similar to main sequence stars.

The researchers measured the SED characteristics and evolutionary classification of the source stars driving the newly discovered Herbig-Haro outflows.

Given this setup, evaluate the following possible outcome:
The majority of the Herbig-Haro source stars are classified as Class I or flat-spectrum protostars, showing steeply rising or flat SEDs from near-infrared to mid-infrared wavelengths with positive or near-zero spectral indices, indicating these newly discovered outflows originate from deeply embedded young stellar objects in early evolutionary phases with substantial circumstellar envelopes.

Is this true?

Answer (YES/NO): NO